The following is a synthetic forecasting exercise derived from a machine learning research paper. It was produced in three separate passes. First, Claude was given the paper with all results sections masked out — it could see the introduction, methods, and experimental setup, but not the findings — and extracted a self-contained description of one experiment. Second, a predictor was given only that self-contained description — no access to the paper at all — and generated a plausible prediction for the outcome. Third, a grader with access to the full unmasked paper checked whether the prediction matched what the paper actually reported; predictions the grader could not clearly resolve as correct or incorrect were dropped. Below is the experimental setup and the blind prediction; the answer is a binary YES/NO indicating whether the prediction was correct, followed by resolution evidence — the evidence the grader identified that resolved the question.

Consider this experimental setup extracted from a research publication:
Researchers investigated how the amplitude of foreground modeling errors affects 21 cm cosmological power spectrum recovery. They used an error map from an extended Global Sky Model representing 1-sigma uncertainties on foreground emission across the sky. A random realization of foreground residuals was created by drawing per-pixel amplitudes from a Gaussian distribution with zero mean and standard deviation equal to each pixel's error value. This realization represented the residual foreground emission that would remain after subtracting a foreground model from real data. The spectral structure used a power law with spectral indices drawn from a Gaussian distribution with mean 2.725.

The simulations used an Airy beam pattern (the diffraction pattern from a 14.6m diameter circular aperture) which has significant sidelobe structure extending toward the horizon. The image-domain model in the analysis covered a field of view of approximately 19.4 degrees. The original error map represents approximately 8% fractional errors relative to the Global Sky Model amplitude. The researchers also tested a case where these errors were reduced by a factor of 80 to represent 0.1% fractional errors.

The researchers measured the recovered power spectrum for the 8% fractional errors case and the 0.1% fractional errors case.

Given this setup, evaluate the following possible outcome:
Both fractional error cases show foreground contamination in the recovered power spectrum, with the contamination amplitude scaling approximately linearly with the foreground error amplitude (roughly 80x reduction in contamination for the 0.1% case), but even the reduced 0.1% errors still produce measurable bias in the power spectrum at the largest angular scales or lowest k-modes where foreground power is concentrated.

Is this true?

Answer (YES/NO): NO